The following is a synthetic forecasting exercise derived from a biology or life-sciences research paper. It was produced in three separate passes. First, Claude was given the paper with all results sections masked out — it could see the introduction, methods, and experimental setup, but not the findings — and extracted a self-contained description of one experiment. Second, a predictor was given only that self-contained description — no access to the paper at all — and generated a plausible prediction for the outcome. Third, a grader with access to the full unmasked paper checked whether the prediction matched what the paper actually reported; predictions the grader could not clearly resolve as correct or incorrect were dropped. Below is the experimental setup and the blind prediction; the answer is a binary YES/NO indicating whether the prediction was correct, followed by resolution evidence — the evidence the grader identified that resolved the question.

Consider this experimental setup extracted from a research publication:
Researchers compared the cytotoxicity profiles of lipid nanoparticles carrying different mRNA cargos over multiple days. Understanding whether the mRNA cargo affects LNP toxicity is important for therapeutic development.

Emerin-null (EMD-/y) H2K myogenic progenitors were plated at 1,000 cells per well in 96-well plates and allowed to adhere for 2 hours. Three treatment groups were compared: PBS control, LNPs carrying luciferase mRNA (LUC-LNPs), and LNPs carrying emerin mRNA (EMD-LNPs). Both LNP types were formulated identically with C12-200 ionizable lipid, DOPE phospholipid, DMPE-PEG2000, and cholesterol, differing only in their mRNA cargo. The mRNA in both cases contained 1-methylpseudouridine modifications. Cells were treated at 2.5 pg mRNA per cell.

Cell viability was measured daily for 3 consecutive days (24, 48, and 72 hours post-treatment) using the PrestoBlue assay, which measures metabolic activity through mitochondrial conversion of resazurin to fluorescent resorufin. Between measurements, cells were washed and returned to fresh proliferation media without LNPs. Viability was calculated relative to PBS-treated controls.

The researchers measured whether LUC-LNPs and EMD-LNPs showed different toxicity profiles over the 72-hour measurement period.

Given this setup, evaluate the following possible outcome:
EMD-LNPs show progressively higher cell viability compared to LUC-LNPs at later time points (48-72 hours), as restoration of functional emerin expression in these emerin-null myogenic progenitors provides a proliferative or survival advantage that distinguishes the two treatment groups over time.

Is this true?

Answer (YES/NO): NO